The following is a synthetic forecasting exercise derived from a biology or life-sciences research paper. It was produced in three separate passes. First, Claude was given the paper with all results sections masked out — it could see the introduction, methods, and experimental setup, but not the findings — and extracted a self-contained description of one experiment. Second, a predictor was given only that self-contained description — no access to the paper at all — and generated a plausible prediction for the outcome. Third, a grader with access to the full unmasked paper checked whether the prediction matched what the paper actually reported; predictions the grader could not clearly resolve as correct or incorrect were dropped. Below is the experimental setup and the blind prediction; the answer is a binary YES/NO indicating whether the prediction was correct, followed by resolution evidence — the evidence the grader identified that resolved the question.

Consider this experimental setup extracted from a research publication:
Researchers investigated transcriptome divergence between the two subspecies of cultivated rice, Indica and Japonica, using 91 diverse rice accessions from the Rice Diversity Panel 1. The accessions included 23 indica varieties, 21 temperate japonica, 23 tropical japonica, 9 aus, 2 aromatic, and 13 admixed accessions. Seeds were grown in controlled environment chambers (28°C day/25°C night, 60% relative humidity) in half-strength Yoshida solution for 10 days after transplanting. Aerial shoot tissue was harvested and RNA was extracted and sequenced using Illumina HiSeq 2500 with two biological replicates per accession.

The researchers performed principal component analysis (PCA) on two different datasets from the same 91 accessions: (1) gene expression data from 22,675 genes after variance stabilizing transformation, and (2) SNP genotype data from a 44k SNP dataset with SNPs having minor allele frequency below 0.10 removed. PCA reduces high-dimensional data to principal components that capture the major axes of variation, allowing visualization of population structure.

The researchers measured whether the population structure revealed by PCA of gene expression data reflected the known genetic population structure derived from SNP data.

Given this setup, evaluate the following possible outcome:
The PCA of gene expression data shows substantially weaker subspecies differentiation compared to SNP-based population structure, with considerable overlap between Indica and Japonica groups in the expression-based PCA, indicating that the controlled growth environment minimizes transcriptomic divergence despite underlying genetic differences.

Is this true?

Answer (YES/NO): NO